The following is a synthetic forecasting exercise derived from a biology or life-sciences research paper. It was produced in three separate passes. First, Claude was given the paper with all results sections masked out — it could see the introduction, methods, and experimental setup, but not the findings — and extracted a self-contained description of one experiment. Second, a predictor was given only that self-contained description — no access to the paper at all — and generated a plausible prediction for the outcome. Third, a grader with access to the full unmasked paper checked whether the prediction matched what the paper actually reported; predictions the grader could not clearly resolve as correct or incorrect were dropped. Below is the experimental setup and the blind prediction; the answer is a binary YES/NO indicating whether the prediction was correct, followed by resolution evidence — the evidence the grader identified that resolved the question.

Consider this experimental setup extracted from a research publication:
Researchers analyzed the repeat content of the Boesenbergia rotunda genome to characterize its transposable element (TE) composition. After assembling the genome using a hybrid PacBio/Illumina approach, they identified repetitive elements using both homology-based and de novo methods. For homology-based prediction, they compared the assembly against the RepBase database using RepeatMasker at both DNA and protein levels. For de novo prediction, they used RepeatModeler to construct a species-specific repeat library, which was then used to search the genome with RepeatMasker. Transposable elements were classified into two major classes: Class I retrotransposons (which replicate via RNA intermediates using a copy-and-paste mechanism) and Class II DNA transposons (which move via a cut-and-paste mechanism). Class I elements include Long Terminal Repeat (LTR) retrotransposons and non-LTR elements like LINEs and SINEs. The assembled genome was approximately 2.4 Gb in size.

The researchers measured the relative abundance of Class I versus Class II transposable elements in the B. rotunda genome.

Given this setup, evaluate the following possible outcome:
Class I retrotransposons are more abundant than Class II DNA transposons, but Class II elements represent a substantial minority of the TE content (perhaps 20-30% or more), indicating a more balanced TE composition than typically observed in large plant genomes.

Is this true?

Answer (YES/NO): NO